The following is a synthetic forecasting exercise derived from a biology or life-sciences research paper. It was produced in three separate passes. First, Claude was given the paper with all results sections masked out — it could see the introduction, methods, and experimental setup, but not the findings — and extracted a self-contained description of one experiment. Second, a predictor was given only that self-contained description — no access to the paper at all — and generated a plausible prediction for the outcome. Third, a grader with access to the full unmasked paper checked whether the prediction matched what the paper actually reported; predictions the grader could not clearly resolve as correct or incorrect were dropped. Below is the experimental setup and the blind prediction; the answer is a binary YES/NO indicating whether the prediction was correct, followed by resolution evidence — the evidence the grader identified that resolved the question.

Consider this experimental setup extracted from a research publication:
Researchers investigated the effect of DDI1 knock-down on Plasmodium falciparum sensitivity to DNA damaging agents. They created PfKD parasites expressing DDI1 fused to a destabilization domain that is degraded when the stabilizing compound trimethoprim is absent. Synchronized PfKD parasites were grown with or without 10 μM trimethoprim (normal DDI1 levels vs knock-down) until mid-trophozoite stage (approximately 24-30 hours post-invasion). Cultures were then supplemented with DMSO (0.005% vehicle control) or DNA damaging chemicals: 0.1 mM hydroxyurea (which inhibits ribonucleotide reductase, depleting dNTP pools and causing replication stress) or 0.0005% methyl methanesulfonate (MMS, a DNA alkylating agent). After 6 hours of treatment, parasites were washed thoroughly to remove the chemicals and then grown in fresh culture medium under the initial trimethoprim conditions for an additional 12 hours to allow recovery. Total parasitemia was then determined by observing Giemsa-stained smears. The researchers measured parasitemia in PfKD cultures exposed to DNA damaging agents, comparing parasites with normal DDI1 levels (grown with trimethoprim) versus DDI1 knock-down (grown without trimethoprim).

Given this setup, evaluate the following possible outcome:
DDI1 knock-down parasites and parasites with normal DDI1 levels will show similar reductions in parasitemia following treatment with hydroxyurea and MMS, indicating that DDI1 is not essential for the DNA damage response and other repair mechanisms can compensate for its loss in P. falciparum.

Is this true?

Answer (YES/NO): NO